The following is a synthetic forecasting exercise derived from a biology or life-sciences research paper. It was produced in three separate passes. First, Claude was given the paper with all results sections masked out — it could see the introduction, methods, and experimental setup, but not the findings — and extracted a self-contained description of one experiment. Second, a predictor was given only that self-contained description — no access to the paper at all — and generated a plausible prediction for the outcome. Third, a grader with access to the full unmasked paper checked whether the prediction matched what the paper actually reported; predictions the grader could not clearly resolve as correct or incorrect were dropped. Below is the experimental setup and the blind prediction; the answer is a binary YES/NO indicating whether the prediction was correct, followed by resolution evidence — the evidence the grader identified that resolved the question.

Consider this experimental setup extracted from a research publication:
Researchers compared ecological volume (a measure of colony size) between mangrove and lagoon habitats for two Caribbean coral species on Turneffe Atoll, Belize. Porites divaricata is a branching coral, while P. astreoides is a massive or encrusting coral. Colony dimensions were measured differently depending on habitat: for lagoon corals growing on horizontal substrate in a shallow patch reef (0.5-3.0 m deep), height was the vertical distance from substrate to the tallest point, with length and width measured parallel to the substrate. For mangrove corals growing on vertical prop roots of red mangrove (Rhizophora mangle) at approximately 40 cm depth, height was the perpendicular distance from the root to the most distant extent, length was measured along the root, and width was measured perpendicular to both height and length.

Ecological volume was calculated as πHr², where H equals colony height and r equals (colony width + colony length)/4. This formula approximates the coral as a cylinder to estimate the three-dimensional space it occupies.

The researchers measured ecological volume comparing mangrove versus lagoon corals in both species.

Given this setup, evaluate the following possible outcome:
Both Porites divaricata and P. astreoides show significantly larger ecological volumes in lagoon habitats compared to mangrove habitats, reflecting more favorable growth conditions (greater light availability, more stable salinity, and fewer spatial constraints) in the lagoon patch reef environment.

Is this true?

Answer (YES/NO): NO